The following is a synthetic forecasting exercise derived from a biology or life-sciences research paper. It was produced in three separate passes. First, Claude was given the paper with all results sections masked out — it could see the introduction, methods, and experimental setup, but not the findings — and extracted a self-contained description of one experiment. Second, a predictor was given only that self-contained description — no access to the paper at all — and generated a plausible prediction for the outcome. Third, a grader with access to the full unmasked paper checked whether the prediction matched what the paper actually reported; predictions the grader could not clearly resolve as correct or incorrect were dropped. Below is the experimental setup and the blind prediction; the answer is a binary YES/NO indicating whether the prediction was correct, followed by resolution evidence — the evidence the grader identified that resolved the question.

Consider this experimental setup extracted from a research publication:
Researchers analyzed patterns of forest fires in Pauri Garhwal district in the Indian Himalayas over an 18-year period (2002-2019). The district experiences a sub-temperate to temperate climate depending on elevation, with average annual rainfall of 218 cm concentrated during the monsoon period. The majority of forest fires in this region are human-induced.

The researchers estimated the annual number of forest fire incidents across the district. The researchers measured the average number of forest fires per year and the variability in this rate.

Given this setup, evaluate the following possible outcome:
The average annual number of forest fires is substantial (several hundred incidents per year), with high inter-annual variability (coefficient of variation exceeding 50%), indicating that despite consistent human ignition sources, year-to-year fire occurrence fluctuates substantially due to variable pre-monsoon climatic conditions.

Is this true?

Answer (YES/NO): YES